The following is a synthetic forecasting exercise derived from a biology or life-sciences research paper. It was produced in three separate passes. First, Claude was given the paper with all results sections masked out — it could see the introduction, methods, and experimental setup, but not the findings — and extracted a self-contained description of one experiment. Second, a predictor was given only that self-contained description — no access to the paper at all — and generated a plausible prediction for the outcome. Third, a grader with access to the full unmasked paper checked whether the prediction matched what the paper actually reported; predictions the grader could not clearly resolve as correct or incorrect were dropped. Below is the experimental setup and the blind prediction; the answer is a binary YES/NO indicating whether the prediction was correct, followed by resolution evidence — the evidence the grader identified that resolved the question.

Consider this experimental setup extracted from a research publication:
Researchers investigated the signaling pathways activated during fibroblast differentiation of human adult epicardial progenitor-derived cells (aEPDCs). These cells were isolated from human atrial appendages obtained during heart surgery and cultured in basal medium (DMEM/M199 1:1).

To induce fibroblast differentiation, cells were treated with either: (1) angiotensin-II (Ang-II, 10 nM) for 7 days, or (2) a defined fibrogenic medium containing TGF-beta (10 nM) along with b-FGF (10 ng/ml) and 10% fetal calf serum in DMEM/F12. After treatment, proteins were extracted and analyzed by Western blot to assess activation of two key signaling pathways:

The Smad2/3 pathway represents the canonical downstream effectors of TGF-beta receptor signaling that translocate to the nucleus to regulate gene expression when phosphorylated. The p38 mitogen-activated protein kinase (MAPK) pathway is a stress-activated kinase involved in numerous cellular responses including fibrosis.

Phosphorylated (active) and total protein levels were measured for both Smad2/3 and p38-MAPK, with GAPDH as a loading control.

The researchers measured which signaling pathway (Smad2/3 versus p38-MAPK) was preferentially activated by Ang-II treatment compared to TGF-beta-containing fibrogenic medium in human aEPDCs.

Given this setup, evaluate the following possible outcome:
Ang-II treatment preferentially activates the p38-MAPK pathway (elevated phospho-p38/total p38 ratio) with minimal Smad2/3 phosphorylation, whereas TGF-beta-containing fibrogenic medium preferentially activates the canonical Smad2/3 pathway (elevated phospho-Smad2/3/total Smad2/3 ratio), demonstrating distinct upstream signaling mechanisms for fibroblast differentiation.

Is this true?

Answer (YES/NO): NO